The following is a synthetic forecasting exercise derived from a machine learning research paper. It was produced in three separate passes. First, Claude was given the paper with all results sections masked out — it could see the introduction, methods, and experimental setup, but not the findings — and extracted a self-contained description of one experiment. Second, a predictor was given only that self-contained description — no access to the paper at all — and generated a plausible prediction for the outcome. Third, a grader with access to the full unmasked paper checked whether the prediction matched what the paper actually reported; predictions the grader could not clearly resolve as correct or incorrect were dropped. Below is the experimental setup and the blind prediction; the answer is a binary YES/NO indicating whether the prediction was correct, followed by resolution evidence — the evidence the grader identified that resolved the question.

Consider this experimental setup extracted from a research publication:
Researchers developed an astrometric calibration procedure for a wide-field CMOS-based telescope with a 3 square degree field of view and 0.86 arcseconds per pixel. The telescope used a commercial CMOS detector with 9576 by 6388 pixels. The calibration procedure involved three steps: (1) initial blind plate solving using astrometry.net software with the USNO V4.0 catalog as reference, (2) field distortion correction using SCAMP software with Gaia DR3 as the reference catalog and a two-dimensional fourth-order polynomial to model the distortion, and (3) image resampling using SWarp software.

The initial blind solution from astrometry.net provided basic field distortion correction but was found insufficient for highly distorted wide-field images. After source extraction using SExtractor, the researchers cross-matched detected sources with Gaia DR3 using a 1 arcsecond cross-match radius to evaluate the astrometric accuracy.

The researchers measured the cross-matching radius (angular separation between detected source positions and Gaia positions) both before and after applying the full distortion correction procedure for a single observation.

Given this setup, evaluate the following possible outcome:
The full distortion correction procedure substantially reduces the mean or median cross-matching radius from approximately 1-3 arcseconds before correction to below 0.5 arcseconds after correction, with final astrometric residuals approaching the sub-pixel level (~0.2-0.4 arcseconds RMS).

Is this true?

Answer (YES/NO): NO